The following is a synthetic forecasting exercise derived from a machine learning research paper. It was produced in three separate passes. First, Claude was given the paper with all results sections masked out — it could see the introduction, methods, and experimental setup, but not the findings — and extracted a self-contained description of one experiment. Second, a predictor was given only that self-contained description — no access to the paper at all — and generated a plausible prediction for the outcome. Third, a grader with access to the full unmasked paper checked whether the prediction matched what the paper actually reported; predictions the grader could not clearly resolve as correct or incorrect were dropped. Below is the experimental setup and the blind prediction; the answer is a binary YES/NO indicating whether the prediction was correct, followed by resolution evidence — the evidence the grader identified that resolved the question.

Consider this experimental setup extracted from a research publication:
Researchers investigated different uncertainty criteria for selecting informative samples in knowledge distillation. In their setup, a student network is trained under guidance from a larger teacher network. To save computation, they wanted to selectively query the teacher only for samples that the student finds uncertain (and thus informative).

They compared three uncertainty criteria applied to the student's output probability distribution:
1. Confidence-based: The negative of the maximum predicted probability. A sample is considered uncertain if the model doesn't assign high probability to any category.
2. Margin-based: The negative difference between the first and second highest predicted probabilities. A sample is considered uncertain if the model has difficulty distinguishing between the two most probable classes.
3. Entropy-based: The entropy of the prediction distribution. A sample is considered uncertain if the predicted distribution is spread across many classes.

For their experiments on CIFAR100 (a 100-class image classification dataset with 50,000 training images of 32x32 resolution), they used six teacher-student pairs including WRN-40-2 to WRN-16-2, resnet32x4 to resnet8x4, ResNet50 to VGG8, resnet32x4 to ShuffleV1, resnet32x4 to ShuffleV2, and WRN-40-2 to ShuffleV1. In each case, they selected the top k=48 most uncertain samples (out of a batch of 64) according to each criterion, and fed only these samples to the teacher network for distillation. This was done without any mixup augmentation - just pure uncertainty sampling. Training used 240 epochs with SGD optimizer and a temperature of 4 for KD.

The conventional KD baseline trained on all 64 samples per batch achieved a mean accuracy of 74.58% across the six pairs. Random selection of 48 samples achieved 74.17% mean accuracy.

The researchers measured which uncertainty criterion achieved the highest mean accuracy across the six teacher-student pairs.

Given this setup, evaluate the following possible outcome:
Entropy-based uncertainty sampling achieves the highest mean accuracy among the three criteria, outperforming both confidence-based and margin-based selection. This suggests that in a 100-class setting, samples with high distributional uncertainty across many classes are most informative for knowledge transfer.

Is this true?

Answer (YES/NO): YES